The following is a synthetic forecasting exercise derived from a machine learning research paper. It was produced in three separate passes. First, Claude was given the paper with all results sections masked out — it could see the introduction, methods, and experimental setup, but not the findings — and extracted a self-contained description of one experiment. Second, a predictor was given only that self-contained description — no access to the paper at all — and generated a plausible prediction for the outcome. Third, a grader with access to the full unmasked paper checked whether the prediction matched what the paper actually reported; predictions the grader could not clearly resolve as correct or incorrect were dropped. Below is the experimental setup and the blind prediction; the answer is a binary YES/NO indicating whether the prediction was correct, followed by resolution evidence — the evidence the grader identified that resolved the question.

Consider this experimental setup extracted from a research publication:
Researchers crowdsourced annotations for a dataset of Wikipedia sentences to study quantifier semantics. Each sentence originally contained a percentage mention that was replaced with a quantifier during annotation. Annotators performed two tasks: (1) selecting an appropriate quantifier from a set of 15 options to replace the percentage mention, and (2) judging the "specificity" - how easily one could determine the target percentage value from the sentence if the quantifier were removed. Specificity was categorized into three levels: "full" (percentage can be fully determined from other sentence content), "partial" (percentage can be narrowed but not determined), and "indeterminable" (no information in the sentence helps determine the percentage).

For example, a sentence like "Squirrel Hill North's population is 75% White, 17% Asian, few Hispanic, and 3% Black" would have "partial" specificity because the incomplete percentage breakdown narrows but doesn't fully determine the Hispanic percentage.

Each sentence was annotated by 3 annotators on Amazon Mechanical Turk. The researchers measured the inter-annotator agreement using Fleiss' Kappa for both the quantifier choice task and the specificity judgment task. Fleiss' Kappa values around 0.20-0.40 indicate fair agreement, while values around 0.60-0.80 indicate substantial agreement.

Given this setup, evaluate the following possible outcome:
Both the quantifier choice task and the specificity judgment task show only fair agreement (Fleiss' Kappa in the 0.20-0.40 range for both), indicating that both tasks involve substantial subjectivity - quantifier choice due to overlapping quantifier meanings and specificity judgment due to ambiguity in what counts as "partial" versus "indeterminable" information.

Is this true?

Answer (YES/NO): NO